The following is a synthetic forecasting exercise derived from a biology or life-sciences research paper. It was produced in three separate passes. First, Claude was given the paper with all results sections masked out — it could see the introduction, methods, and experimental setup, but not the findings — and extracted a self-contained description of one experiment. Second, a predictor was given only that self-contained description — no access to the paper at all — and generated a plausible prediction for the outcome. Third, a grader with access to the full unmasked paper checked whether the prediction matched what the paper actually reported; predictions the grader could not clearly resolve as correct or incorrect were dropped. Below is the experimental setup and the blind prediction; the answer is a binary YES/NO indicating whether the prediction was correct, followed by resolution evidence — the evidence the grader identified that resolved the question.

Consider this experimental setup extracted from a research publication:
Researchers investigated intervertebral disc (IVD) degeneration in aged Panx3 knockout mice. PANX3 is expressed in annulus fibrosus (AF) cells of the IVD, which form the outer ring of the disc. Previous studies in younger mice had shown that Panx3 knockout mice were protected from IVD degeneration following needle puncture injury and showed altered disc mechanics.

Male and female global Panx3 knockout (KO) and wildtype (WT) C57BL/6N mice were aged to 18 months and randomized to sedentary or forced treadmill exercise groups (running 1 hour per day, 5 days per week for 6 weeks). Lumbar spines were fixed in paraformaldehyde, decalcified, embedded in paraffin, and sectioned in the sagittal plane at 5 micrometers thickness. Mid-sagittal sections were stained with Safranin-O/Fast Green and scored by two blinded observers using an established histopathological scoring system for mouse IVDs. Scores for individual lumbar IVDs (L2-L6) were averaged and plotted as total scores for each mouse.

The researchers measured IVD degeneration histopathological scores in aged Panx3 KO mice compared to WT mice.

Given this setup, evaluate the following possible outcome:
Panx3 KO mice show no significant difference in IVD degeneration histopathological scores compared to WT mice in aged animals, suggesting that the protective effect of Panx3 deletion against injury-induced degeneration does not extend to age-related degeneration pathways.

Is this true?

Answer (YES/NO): YES